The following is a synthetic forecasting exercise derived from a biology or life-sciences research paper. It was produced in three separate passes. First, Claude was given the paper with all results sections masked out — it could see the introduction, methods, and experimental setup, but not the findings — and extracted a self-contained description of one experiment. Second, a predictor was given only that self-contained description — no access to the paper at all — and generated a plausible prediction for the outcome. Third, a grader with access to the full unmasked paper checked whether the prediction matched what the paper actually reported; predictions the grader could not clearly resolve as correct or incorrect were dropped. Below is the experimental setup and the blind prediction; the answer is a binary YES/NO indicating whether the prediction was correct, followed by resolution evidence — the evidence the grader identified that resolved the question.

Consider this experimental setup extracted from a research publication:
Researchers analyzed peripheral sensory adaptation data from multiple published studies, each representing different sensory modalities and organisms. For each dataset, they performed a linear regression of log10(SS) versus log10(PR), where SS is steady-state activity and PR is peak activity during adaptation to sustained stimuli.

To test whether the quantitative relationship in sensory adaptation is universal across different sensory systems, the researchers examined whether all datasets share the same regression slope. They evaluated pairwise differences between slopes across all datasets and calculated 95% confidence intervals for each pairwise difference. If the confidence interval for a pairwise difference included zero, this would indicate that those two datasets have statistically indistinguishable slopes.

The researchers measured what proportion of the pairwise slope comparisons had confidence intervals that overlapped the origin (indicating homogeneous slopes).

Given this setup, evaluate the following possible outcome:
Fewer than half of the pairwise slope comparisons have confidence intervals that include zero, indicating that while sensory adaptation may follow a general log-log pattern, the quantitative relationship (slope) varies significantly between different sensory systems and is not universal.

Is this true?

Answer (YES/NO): NO